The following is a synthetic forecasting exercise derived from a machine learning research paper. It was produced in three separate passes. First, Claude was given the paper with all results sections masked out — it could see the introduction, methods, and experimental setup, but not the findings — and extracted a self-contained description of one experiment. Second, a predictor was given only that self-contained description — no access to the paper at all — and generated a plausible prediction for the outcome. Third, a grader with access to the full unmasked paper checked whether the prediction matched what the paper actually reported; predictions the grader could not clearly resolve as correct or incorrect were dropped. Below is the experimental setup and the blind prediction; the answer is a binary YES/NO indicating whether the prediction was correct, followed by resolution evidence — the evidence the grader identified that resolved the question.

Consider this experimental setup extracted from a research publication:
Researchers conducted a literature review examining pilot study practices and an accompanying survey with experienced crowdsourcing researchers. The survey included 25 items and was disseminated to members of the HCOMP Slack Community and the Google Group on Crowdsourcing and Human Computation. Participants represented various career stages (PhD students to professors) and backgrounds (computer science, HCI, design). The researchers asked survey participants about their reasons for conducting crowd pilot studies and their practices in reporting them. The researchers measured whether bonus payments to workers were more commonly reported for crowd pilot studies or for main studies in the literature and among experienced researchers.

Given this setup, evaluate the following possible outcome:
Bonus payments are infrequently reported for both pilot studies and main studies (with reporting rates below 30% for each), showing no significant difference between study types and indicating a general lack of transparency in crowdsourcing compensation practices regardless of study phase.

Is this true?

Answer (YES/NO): NO